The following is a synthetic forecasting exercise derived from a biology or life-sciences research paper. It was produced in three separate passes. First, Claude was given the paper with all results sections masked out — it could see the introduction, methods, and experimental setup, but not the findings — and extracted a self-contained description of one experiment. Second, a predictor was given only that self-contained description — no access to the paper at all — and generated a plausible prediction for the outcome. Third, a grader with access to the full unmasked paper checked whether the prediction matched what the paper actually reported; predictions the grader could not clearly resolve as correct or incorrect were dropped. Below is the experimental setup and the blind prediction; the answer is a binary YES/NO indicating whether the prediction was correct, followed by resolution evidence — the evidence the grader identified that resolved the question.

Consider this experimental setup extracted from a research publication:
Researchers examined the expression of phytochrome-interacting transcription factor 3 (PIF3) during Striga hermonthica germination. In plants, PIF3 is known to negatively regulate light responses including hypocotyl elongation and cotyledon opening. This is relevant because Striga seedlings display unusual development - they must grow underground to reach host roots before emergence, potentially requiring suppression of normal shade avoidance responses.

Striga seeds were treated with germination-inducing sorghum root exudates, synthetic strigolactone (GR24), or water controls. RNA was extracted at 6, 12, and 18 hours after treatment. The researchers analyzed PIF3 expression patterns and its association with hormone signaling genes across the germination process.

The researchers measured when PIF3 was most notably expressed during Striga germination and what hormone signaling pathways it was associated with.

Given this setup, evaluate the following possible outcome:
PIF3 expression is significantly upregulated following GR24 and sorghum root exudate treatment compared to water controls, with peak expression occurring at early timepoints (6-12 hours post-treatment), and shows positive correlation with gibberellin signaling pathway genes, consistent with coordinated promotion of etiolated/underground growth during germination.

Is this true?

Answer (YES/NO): NO